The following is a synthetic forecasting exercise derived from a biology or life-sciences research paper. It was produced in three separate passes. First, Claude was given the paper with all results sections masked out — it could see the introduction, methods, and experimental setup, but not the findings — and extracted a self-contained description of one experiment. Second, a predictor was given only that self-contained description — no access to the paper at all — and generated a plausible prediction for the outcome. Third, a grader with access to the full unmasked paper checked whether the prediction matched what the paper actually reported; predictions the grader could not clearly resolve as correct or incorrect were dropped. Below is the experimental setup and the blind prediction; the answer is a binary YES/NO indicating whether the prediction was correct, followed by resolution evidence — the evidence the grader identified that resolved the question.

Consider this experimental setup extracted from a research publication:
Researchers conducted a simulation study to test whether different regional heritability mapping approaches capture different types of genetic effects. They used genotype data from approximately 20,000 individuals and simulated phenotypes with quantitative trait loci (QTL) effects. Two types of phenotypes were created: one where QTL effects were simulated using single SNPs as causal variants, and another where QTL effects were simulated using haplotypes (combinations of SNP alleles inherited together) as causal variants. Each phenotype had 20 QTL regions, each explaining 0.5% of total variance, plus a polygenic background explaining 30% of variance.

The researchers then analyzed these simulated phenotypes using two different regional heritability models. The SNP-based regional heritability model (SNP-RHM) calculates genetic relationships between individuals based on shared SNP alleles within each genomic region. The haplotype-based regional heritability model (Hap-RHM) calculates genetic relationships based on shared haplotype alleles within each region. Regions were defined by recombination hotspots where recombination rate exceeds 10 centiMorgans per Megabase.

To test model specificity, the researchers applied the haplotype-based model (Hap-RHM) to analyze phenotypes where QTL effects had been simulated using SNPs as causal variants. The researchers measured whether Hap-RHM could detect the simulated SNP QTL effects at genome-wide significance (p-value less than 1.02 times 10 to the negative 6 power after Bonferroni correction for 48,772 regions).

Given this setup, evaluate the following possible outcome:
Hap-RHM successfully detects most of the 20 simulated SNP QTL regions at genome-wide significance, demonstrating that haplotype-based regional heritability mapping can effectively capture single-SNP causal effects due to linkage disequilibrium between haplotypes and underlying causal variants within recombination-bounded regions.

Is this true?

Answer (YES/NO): NO